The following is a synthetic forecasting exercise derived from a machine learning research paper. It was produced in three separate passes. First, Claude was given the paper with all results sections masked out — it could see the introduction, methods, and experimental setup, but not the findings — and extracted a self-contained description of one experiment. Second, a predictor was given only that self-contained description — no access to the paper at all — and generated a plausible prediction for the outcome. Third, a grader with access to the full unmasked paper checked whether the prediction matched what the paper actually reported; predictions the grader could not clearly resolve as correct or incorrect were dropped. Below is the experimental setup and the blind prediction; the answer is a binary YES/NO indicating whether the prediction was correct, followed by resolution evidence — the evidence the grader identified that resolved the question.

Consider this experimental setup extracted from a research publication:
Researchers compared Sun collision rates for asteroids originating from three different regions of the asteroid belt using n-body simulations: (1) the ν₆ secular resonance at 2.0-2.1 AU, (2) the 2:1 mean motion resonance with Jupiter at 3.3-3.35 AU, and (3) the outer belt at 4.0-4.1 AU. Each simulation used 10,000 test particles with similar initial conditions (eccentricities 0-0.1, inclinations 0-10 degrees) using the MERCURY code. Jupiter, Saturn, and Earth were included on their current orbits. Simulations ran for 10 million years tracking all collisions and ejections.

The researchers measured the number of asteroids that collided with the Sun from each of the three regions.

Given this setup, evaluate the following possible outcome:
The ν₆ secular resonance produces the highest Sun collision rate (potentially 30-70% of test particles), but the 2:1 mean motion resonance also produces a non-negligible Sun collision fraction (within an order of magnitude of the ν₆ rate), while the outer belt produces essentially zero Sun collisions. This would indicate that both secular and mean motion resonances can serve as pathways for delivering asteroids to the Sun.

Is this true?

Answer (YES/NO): NO